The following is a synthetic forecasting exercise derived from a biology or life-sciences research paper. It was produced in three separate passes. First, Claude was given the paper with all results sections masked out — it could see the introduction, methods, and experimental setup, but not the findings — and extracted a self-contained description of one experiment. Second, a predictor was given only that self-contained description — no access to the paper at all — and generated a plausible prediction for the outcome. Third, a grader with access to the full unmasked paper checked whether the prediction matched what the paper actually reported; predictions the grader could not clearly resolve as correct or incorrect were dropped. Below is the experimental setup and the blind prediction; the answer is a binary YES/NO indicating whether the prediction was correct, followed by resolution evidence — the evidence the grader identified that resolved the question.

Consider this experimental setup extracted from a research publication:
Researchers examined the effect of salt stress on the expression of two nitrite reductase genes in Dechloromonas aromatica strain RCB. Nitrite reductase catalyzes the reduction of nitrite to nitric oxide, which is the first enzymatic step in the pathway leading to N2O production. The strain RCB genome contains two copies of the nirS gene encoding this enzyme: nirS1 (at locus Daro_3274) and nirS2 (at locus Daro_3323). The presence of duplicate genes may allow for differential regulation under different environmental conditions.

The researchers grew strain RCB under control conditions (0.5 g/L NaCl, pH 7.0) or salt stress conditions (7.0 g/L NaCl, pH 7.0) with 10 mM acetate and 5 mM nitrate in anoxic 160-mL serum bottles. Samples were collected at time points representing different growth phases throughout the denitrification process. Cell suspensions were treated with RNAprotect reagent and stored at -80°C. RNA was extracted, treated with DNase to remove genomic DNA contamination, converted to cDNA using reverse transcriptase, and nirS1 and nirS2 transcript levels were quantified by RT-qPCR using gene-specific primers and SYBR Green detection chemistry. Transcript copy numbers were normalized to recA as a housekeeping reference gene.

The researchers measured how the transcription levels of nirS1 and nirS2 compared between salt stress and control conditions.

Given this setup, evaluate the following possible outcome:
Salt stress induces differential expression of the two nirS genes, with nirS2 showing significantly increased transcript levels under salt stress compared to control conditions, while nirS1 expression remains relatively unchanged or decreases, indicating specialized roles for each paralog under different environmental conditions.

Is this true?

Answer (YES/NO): NO